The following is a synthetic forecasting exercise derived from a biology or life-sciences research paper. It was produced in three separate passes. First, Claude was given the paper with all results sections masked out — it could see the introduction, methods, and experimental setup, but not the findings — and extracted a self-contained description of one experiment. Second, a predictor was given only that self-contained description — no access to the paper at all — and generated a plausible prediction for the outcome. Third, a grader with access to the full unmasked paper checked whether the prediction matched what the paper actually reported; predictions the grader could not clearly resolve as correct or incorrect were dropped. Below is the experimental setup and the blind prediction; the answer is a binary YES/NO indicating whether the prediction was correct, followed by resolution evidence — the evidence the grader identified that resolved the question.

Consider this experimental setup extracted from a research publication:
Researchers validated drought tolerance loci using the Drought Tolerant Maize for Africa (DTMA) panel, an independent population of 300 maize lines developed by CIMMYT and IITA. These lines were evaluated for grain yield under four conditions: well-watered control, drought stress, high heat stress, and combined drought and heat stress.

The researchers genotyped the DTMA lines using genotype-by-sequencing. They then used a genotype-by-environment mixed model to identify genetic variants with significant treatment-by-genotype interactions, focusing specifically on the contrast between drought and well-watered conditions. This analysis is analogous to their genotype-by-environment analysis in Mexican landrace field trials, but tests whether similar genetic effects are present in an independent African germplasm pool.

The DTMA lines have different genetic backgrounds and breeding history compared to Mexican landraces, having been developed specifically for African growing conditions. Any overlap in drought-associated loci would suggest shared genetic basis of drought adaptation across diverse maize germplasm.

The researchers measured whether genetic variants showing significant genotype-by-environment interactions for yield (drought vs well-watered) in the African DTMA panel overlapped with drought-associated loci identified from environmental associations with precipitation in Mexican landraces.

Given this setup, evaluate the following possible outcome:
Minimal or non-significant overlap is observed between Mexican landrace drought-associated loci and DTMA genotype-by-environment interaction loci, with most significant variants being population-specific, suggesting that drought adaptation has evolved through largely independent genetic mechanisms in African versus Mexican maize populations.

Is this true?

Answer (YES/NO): NO